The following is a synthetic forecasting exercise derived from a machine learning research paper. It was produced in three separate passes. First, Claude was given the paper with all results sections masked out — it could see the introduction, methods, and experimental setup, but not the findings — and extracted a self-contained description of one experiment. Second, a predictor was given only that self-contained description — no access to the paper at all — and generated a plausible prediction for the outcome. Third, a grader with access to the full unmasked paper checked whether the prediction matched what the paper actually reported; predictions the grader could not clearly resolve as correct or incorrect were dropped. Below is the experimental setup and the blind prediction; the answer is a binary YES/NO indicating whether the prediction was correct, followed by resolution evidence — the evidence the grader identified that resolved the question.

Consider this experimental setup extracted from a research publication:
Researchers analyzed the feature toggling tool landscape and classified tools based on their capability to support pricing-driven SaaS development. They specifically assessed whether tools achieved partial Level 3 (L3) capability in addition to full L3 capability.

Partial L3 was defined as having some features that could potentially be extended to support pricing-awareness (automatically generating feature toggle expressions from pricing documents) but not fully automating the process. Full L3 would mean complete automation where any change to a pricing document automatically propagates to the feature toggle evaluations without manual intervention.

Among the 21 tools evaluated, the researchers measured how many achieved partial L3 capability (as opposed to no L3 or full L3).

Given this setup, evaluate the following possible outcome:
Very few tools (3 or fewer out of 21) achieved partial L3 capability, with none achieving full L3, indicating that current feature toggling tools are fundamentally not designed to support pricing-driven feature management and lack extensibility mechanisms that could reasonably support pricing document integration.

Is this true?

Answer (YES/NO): NO